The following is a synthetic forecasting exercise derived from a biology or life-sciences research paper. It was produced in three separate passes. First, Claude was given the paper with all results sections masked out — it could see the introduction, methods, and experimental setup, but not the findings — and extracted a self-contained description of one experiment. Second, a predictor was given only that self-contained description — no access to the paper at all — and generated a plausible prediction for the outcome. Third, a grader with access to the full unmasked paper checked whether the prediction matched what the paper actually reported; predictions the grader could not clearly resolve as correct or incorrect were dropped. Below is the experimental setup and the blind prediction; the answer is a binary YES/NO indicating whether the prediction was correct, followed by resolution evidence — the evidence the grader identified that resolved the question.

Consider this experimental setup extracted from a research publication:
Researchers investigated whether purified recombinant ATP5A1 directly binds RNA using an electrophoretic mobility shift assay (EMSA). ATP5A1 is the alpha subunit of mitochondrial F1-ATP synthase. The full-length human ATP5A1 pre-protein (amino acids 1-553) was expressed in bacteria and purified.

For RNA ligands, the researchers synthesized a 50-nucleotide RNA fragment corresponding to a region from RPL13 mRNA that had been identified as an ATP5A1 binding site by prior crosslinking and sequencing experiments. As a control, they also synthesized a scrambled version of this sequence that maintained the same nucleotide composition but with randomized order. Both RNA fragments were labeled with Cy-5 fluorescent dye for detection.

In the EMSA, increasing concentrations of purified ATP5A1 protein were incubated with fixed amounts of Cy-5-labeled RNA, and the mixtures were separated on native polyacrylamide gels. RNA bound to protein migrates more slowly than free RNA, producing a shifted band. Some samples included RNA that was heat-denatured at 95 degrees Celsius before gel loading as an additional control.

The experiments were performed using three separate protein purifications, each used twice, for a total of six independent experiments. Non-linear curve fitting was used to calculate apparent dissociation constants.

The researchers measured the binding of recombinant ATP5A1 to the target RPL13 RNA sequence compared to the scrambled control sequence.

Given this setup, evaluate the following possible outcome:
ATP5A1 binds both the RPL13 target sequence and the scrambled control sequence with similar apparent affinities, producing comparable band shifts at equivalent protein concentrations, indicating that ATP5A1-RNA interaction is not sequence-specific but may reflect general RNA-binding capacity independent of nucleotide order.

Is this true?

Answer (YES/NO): NO